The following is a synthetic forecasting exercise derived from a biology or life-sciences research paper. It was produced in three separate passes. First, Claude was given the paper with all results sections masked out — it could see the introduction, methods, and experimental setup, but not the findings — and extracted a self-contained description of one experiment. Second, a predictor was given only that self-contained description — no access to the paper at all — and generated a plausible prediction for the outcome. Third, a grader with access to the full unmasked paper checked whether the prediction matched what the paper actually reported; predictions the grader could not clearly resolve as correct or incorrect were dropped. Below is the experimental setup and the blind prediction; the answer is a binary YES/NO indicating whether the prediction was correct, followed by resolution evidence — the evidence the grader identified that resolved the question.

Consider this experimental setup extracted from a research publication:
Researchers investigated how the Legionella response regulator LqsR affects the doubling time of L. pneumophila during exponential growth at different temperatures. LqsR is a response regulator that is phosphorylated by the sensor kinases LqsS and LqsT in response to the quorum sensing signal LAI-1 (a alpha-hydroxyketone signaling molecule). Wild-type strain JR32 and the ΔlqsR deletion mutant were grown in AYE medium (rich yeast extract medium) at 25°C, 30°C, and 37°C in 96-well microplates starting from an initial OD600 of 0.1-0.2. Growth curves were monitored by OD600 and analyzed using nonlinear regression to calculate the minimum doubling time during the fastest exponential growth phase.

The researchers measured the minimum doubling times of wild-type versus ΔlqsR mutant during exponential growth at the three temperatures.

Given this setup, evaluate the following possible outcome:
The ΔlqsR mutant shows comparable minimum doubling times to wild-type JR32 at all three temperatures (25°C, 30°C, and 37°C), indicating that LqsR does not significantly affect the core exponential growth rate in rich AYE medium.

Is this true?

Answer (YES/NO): YES